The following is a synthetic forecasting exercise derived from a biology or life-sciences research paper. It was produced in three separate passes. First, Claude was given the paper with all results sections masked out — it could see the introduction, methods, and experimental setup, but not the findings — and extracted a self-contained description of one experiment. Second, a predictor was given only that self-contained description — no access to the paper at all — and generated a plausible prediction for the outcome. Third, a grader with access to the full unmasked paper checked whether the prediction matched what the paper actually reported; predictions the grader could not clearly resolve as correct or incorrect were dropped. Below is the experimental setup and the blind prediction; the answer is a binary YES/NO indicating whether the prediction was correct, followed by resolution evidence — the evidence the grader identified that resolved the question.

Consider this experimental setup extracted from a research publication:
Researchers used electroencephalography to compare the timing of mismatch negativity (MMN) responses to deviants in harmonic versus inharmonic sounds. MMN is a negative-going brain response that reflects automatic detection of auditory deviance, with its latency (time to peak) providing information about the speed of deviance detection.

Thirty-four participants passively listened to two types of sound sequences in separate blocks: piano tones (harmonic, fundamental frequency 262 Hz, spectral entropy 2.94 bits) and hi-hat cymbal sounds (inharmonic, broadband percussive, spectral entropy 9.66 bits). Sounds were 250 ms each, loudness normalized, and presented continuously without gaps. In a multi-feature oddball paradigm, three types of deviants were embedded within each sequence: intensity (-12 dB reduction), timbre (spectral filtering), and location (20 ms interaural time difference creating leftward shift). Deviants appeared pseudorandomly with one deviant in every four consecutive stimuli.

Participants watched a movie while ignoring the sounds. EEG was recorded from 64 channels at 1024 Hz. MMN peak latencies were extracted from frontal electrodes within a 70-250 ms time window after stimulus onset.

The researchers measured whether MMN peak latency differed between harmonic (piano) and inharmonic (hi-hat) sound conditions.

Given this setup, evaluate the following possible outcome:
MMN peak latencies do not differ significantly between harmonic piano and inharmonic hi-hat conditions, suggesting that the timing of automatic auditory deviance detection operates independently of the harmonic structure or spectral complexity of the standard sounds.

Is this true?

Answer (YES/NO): NO